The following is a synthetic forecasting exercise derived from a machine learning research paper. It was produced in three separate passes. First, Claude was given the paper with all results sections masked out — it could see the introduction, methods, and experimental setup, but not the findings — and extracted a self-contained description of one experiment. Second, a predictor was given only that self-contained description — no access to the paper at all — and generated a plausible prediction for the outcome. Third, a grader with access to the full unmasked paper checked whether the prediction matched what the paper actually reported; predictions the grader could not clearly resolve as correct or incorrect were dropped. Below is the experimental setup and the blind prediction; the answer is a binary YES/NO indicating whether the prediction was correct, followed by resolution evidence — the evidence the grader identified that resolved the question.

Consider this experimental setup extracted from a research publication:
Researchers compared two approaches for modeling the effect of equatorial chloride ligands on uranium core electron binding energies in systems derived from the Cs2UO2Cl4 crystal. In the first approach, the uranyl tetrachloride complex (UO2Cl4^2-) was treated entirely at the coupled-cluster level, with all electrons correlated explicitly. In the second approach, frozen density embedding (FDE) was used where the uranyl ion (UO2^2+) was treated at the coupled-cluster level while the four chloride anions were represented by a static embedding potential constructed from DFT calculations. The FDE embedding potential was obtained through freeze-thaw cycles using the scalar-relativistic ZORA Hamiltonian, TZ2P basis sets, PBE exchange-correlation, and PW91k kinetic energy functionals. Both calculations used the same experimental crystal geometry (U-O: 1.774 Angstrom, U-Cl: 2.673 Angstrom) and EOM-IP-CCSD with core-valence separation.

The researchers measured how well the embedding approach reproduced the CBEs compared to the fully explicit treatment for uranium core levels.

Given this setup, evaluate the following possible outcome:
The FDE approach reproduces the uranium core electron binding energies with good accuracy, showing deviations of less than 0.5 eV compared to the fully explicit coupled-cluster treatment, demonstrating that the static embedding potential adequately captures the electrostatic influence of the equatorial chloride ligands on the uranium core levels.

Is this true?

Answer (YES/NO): NO